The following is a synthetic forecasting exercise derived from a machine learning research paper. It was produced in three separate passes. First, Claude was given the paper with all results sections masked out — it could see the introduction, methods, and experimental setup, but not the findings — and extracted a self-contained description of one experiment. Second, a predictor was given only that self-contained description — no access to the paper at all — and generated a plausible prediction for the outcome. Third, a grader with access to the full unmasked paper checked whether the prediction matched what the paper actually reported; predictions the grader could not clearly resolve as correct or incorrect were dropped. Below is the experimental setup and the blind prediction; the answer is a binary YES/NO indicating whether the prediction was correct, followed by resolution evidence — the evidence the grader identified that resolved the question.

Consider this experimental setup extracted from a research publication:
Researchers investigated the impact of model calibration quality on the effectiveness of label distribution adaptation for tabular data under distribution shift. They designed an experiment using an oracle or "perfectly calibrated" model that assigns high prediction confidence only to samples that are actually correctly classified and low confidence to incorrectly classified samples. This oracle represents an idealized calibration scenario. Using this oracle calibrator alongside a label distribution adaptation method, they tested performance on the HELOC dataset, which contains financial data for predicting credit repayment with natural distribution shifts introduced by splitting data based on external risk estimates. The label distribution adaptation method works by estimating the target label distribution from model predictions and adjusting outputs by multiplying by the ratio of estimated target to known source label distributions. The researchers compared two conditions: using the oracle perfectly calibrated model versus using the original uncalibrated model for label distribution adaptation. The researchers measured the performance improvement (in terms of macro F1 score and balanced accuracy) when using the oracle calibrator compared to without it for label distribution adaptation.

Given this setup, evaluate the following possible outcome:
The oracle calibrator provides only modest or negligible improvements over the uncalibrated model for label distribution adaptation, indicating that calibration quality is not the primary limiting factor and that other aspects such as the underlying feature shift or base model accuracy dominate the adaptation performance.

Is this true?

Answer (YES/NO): NO